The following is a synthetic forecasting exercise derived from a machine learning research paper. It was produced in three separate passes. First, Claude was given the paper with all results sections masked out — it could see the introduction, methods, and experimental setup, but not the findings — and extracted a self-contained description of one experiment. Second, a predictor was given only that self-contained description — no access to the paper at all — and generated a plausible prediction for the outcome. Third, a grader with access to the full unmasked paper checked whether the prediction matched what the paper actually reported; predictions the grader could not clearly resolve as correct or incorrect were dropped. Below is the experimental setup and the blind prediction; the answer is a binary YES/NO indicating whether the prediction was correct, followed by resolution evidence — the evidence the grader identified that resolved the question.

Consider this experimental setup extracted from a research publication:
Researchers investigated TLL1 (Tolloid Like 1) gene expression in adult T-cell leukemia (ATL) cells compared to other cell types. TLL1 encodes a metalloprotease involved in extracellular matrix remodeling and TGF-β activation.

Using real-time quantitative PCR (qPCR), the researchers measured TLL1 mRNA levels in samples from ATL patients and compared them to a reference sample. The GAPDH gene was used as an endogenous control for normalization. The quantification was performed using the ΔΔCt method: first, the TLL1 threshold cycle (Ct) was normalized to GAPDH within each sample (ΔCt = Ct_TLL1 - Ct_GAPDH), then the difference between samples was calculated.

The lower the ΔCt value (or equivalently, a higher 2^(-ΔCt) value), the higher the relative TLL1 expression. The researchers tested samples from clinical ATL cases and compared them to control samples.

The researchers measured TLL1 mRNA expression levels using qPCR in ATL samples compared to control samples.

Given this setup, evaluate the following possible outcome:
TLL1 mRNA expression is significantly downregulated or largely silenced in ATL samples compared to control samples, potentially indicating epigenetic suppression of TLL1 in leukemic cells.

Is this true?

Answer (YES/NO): NO